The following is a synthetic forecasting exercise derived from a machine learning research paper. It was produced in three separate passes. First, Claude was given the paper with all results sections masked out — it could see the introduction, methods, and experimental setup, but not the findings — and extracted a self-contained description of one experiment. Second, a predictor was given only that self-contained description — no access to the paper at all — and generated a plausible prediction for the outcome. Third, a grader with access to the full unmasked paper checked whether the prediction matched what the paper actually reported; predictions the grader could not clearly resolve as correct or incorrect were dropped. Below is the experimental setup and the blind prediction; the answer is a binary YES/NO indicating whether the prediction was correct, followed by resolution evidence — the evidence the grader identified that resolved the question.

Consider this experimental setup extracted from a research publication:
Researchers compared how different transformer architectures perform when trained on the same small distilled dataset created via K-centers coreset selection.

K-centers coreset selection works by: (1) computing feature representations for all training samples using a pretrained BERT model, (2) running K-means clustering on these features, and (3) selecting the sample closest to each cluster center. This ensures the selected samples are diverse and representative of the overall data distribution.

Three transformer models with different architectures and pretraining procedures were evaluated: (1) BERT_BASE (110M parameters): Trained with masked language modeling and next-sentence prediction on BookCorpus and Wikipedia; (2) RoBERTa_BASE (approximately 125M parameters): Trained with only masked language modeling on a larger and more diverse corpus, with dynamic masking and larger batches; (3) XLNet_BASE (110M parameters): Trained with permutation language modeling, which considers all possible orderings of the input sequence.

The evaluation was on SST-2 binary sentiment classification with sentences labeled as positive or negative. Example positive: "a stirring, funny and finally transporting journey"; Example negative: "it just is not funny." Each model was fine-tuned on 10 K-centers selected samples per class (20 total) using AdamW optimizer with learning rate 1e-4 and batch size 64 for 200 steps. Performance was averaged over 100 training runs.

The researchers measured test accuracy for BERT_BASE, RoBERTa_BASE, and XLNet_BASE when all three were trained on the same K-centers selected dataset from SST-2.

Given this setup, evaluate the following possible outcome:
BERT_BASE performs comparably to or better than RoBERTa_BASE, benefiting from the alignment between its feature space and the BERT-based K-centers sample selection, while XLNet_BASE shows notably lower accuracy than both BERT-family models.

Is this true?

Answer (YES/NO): NO